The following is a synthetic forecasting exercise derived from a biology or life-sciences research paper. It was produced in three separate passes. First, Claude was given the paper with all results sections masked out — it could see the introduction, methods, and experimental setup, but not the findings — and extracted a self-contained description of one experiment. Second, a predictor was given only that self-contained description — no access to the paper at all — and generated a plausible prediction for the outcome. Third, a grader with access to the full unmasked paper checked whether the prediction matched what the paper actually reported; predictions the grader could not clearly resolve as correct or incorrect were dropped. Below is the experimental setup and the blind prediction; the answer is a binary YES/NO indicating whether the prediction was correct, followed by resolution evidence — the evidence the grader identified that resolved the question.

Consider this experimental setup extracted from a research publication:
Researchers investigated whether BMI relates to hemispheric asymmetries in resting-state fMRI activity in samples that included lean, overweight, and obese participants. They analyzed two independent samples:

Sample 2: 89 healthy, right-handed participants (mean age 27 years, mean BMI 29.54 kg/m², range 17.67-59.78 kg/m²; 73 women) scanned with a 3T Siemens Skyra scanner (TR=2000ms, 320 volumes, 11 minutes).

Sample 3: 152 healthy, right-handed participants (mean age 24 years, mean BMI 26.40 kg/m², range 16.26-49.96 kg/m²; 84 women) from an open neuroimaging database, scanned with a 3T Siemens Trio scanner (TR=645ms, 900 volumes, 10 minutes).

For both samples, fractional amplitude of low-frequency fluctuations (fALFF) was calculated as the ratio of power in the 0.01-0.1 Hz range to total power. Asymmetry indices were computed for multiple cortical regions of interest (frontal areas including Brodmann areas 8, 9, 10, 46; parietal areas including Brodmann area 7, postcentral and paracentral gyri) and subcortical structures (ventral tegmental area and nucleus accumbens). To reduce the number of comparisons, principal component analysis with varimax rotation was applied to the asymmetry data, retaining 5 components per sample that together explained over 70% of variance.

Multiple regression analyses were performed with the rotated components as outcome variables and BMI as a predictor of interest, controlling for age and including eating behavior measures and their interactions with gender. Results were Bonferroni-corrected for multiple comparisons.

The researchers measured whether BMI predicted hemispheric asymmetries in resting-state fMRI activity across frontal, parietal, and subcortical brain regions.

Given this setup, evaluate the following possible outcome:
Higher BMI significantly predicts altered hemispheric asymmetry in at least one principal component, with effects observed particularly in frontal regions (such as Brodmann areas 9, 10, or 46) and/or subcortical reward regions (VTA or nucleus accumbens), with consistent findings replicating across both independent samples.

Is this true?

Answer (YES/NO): NO